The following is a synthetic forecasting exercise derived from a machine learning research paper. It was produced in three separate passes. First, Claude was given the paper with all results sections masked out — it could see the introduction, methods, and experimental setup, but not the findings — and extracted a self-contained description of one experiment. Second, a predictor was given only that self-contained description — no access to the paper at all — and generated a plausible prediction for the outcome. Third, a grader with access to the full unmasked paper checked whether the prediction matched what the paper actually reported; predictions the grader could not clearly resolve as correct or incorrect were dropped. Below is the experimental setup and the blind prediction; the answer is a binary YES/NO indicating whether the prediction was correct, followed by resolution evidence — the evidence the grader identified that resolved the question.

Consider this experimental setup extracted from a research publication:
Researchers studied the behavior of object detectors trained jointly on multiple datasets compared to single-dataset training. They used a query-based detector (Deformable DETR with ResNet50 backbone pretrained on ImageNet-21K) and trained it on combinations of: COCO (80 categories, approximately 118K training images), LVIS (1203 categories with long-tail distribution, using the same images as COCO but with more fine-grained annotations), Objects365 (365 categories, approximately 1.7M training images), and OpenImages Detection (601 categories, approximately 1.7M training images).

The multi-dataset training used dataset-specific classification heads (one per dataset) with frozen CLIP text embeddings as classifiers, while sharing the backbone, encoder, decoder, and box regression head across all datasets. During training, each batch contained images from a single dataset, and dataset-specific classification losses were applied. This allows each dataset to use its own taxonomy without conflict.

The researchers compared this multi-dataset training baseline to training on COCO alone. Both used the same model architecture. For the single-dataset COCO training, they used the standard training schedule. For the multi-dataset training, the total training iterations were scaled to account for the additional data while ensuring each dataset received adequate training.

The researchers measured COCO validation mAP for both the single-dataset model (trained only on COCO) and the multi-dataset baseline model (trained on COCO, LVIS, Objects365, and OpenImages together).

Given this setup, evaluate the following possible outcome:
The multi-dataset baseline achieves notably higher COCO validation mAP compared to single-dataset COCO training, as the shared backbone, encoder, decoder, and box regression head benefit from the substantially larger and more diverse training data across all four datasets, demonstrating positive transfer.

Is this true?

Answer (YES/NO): NO